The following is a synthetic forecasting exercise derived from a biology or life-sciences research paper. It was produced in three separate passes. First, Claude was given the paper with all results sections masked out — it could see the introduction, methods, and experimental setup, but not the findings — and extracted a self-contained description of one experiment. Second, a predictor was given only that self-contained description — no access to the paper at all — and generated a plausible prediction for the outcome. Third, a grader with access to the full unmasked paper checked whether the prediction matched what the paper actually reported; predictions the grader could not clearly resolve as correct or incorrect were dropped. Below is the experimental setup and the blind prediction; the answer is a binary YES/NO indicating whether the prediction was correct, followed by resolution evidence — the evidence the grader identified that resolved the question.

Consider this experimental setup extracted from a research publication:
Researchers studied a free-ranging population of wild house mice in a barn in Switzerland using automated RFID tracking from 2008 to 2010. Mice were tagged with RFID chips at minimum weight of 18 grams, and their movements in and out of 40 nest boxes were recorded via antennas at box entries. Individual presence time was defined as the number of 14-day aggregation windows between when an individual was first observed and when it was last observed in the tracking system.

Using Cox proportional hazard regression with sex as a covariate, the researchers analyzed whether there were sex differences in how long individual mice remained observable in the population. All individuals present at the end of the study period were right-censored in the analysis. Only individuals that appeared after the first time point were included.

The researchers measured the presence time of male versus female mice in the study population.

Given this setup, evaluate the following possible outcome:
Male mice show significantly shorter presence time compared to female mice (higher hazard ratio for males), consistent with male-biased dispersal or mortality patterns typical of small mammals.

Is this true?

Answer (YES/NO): YES